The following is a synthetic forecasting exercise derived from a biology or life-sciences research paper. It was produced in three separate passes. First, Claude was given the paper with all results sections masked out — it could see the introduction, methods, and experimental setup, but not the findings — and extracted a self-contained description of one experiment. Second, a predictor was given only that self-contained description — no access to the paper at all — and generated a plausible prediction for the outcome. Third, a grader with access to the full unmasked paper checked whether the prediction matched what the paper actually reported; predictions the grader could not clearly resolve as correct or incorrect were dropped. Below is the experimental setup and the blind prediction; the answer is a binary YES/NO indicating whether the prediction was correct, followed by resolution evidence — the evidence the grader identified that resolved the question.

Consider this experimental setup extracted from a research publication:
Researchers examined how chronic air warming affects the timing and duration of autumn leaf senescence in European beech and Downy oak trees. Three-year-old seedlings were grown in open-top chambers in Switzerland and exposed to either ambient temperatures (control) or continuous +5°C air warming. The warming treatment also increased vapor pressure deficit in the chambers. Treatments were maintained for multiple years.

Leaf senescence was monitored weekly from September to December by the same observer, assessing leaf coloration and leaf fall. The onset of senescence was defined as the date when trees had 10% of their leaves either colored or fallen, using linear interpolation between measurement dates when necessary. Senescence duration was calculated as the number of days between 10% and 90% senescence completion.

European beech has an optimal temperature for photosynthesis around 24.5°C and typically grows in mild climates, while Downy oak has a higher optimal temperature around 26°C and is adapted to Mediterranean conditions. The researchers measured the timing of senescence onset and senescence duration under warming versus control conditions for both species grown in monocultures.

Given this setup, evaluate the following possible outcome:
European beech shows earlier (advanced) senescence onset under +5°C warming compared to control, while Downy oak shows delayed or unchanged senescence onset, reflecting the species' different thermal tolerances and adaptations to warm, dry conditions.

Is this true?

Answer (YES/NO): NO